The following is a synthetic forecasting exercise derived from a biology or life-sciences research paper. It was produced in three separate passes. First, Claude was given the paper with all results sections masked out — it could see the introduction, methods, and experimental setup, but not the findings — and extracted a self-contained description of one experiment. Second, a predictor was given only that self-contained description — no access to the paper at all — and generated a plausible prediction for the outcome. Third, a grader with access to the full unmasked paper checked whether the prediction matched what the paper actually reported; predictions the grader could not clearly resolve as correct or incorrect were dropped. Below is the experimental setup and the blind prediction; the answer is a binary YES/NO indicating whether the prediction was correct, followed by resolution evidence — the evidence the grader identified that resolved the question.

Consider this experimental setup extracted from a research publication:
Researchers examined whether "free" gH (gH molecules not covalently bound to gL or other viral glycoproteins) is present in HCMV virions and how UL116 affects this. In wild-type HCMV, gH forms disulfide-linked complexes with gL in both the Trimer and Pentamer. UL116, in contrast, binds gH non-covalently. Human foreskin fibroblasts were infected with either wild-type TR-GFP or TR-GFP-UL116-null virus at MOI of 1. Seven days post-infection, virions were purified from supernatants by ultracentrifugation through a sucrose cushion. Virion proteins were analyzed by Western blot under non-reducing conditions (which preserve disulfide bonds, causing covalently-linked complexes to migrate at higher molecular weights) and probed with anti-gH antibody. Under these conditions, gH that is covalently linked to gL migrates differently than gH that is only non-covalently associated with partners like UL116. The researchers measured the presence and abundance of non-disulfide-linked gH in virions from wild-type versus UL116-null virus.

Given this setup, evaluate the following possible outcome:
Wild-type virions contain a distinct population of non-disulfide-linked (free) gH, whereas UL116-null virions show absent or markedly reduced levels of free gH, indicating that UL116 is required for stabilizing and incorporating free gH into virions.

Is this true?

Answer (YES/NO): YES